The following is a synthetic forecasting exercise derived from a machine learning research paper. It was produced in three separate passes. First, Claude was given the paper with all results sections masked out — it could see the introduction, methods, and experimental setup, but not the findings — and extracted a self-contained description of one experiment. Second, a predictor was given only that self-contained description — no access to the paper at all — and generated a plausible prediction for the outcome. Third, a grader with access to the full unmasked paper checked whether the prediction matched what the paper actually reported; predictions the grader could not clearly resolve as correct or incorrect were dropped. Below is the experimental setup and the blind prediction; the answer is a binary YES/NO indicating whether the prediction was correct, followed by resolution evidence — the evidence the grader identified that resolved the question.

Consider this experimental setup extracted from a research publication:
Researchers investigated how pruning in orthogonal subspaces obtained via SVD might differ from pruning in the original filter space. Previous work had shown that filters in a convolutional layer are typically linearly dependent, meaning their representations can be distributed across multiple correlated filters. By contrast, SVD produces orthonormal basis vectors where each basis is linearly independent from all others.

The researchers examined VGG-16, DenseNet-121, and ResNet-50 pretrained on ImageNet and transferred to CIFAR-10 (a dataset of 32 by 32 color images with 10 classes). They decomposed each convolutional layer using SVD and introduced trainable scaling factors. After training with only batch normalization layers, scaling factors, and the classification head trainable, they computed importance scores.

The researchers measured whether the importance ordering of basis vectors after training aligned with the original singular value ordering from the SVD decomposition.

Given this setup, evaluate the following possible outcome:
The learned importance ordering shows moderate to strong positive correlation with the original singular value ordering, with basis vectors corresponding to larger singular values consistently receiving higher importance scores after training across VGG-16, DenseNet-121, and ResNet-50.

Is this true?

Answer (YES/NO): YES